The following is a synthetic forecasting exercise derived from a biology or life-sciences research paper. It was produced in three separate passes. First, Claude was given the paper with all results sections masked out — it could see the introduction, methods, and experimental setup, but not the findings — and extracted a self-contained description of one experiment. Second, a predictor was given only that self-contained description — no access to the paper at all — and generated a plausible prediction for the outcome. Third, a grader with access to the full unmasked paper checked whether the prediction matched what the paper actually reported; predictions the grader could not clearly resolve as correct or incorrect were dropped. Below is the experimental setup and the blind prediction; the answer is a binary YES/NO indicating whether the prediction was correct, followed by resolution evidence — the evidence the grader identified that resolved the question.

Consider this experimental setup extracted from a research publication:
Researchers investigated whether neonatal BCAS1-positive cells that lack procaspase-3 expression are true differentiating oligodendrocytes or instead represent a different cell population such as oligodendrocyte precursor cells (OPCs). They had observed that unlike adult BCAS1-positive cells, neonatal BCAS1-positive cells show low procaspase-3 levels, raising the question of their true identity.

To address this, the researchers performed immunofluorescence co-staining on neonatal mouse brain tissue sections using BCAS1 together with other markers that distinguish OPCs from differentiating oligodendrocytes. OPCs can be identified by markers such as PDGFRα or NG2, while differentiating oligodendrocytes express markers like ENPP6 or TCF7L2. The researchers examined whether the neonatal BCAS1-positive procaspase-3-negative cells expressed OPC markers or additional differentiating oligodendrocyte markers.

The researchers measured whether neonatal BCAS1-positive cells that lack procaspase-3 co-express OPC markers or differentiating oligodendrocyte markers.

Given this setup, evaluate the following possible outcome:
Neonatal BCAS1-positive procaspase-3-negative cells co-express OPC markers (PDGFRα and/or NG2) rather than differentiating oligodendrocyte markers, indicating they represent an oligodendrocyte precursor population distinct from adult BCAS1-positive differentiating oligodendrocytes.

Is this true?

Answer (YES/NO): NO